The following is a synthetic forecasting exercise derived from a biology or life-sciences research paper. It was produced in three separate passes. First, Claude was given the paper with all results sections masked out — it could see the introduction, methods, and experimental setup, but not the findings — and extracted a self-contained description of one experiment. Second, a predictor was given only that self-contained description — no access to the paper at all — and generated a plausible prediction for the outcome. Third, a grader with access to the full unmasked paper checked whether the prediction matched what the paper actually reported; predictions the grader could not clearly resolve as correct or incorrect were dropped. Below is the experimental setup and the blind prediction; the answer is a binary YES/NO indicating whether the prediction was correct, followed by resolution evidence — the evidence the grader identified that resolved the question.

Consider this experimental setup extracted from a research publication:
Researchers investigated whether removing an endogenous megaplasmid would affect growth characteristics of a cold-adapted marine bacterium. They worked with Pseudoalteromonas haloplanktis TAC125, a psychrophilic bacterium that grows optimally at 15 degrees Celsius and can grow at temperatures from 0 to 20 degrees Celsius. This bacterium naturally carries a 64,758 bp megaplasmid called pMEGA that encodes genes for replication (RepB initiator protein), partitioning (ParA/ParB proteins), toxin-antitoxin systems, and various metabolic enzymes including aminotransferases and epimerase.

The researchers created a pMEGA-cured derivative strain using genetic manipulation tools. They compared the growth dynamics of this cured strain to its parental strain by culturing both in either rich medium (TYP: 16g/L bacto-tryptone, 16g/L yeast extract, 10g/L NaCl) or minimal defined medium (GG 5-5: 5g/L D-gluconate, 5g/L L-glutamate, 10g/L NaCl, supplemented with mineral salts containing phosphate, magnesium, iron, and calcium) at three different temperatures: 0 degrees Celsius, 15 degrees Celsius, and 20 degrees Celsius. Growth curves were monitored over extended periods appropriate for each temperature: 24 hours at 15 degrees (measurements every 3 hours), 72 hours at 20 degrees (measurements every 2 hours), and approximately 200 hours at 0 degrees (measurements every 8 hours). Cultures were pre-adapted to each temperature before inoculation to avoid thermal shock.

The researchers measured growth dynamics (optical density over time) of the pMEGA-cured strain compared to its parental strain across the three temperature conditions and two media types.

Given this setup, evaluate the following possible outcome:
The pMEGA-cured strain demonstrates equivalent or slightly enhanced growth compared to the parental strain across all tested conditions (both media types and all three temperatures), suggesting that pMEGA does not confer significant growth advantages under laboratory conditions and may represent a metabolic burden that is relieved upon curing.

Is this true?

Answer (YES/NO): YES